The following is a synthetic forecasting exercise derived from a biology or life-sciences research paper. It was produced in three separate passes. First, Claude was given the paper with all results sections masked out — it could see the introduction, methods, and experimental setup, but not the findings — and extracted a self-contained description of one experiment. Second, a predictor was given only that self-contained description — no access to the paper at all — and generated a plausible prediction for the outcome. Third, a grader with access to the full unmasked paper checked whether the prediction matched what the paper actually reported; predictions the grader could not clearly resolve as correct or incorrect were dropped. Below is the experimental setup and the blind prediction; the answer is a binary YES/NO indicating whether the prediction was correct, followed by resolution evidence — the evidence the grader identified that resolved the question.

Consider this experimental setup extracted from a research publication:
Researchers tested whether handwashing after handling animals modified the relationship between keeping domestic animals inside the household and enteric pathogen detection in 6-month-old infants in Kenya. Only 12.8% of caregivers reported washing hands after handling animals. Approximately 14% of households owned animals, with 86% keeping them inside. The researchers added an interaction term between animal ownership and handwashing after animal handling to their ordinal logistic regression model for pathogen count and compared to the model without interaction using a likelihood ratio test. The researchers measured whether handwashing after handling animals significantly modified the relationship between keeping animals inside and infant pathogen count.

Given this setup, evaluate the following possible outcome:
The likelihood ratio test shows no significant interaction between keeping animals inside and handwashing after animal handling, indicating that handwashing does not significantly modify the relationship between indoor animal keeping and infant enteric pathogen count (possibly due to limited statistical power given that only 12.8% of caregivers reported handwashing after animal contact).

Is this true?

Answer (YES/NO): YES